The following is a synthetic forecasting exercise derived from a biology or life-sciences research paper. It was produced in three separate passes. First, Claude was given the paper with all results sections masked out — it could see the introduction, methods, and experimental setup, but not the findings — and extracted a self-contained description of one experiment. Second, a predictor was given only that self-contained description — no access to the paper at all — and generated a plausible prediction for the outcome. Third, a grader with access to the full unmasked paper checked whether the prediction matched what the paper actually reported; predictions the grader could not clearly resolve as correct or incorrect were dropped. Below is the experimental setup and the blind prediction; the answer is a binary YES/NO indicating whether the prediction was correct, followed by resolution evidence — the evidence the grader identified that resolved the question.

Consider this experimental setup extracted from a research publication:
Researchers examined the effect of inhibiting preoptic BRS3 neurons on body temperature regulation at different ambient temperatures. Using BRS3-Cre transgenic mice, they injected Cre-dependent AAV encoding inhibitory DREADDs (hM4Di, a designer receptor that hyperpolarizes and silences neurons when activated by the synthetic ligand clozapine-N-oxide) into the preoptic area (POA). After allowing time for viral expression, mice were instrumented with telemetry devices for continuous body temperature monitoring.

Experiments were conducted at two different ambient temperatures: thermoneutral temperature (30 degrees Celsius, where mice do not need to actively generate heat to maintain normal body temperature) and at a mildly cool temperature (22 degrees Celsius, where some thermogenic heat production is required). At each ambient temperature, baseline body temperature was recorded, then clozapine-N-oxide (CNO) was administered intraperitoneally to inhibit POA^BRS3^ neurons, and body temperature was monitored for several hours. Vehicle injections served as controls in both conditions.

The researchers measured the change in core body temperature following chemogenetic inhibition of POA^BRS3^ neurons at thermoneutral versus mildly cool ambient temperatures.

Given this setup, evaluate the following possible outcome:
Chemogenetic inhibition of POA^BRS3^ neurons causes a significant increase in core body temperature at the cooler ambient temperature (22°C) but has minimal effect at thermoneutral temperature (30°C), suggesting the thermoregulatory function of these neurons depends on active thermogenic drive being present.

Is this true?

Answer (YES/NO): NO